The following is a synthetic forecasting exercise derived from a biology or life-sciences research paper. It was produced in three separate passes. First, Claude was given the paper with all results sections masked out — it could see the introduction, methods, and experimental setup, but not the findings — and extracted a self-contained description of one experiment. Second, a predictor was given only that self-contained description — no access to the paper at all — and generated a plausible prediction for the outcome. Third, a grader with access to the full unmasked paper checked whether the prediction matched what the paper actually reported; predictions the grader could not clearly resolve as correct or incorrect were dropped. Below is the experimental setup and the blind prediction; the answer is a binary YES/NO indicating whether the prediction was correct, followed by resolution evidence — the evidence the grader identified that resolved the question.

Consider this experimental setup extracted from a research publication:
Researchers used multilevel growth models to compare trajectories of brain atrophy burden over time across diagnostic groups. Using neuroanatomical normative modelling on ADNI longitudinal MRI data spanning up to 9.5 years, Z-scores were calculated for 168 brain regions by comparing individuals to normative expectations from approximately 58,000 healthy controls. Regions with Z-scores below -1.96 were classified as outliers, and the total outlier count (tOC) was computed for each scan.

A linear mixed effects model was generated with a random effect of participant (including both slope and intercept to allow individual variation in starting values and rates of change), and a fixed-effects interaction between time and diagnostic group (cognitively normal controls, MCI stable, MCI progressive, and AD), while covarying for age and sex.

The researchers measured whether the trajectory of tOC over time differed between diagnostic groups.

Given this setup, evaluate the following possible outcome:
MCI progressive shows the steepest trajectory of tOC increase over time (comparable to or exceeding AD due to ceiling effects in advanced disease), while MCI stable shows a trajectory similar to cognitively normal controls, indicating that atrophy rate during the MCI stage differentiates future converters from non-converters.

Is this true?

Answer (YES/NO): NO